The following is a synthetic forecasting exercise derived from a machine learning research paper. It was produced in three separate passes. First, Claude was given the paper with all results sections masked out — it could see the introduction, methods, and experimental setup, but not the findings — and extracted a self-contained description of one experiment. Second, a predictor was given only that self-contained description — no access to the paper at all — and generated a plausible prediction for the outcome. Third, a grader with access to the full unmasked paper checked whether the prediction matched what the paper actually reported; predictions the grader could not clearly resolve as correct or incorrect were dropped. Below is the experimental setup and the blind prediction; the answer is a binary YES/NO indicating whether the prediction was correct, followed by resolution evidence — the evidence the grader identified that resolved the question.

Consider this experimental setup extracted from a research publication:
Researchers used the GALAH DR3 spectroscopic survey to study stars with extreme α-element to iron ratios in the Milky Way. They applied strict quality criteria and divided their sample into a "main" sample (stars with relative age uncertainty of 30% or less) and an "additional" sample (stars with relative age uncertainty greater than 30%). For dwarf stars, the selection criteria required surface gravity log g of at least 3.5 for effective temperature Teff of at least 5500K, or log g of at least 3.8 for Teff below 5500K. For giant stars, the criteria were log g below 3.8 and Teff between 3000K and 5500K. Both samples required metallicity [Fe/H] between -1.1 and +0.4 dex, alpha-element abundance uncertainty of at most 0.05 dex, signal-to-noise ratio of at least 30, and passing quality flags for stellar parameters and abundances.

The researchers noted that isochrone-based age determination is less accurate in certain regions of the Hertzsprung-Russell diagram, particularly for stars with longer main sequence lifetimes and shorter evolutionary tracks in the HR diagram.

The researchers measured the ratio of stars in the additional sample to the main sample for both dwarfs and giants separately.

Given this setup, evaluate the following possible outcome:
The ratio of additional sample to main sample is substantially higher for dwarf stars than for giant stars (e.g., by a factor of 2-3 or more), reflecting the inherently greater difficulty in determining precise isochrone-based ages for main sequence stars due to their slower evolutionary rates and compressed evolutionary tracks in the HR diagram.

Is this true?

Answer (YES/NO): NO